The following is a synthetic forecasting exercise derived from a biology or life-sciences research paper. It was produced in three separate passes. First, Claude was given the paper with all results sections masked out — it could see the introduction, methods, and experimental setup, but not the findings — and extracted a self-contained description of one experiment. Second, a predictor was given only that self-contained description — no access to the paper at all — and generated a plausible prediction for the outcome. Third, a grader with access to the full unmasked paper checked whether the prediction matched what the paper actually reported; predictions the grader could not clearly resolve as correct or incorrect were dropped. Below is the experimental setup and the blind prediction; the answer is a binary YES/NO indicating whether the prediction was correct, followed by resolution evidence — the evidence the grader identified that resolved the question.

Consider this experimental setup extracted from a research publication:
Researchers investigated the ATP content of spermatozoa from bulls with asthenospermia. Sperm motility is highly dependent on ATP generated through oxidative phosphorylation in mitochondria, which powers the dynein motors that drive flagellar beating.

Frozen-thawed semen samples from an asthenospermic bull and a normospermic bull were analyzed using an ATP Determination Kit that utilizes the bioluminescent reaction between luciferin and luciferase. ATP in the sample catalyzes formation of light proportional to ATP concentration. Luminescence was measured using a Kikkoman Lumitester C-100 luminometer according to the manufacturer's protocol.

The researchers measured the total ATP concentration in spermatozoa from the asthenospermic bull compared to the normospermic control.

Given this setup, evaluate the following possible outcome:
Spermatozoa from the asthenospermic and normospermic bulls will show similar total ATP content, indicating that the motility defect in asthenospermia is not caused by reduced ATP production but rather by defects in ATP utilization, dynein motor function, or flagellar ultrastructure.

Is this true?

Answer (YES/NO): YES